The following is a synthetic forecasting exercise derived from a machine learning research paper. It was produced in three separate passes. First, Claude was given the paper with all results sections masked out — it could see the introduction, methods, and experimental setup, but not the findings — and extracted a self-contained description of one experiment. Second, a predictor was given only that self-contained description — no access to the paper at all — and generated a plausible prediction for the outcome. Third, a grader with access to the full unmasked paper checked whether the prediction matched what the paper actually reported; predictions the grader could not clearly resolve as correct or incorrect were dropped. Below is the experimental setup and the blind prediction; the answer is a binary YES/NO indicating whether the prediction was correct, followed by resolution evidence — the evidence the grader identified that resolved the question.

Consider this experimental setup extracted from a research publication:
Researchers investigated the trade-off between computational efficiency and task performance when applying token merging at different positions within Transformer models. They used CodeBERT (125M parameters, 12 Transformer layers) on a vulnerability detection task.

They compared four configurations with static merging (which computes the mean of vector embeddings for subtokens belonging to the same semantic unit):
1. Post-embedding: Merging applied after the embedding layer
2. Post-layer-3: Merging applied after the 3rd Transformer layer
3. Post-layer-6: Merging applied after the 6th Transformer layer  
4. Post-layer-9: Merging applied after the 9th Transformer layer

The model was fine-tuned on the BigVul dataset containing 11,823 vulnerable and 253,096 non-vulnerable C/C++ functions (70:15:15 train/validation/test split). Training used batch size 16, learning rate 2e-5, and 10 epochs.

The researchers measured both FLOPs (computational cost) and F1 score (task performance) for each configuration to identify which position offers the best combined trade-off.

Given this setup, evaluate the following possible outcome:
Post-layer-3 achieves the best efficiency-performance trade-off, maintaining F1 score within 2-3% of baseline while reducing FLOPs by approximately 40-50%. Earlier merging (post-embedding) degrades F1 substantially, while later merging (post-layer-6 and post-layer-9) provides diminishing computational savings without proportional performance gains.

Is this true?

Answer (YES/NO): NO